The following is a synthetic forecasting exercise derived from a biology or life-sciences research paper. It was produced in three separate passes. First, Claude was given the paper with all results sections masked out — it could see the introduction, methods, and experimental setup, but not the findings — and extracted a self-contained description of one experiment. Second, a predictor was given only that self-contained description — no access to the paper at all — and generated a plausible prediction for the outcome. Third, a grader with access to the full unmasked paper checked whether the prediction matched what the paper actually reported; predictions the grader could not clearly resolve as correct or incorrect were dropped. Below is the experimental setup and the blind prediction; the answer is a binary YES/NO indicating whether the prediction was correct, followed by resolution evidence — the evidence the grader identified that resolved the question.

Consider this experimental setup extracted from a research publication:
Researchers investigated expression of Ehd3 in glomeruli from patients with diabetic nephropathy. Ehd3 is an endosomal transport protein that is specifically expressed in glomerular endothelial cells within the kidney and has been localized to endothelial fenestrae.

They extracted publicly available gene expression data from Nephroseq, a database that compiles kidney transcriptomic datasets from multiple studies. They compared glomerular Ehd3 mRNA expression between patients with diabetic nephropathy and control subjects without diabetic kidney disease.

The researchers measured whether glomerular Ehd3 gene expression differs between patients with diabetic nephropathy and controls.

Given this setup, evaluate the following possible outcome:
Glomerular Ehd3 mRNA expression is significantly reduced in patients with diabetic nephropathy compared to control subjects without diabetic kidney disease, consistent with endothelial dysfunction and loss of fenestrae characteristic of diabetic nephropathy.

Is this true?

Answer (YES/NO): YES